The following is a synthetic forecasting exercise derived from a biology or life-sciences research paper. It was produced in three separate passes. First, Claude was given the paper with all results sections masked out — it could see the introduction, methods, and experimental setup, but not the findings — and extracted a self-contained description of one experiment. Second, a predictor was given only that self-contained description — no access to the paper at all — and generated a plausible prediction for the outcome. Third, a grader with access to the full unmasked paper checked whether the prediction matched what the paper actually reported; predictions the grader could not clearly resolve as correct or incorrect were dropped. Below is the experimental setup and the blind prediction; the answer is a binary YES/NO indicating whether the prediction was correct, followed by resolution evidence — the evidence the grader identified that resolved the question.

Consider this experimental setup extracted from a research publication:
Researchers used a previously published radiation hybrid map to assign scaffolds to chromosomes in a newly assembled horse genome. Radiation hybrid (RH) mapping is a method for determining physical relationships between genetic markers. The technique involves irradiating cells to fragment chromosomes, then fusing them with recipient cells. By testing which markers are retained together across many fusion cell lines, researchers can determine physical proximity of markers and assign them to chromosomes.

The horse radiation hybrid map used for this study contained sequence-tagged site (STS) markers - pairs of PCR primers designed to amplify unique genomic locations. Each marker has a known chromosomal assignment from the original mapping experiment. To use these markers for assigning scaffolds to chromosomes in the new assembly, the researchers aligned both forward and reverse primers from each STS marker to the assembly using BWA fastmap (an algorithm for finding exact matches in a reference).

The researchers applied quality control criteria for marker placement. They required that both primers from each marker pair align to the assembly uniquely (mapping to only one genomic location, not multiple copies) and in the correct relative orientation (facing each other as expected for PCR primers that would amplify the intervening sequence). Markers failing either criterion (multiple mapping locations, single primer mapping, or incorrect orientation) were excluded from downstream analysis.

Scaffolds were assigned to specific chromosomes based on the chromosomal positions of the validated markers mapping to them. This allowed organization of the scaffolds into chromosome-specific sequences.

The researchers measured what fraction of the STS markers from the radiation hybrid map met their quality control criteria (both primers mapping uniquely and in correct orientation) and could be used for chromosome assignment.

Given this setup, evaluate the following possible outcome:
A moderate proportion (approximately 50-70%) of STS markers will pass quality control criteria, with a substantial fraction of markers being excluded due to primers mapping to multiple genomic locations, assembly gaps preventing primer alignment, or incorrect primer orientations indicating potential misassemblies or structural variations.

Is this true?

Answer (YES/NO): NO